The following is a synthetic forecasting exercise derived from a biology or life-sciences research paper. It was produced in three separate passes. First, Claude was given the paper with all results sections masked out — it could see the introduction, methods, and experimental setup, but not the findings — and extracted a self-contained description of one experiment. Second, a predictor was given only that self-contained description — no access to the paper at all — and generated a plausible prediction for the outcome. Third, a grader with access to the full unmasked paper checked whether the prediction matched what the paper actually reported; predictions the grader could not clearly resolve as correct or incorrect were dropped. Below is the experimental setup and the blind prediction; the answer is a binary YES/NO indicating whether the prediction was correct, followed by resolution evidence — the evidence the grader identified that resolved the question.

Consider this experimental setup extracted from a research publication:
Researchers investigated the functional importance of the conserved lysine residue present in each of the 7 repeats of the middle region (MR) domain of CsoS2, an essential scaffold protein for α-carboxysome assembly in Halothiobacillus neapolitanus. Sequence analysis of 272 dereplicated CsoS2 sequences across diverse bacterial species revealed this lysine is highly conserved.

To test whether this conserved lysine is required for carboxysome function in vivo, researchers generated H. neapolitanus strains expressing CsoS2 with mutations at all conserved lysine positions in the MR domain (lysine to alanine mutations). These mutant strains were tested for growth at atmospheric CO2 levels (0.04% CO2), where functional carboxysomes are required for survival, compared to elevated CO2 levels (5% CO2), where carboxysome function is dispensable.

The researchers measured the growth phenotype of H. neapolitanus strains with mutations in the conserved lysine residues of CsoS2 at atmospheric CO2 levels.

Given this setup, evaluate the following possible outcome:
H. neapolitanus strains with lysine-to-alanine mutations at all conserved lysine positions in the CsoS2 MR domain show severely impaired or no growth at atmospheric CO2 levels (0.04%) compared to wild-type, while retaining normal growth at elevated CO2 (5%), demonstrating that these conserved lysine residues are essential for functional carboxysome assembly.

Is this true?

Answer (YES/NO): NO